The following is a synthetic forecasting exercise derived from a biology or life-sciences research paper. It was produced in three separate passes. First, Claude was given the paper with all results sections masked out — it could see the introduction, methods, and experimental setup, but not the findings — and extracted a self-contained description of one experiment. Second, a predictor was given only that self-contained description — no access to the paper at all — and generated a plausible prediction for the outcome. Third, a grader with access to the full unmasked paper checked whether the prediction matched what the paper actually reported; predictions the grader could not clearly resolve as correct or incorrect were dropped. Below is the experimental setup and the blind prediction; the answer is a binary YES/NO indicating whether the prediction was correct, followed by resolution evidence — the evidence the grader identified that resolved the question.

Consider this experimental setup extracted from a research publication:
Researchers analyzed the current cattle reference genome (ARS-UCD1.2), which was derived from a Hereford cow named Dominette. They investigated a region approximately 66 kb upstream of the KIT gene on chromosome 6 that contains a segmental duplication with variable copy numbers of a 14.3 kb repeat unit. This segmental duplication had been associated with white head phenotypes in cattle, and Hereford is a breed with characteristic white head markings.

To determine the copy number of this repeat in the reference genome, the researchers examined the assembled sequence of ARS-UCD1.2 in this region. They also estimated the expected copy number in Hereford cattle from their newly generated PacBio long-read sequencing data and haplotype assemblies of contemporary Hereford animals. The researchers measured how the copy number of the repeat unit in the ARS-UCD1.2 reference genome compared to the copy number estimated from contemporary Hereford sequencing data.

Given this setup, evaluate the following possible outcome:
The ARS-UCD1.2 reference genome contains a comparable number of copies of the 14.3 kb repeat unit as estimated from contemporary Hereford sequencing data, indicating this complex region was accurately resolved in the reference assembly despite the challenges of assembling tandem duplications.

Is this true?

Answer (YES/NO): NO